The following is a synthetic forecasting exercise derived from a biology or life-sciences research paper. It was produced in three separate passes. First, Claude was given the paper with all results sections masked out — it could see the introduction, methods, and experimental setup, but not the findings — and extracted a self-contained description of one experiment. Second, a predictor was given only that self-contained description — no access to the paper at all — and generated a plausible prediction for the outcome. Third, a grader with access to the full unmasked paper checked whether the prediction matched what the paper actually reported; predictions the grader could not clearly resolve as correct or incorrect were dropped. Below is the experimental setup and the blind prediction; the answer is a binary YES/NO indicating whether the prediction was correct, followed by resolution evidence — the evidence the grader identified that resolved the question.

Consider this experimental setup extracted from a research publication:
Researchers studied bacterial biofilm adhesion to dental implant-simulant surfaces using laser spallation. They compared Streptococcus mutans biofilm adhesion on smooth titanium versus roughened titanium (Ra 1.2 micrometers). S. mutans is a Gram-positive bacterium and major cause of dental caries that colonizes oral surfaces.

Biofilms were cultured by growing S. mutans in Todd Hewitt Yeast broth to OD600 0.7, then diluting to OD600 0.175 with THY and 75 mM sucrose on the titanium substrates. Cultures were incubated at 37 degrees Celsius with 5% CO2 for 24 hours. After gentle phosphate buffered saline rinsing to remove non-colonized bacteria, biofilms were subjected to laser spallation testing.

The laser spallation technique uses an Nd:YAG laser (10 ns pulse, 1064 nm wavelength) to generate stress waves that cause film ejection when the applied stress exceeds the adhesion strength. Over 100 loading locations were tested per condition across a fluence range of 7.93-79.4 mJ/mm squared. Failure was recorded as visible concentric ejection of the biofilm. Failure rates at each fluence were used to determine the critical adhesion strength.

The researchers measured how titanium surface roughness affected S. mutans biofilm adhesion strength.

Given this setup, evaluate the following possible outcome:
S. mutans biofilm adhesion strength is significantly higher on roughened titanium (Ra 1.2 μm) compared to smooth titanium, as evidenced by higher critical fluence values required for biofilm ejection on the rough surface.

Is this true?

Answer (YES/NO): NO